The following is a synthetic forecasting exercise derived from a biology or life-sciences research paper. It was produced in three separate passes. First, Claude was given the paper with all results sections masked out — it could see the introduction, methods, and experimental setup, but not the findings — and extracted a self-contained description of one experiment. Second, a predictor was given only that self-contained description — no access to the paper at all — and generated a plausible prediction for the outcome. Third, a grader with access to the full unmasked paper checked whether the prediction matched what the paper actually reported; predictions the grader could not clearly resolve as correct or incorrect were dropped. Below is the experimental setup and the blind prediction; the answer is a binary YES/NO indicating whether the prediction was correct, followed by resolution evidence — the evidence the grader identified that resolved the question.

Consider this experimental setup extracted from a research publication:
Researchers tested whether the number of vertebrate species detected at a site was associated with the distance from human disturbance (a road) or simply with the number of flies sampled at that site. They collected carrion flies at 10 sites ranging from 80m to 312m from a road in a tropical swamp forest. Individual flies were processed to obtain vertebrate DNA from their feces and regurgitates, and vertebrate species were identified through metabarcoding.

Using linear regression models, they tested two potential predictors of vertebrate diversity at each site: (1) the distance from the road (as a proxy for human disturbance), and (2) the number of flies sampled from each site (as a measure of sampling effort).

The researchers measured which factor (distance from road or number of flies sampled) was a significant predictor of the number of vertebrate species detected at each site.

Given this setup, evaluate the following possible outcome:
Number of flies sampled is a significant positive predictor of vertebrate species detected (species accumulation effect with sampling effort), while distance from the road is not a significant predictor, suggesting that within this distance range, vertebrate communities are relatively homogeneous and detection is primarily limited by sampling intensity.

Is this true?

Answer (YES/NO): YES